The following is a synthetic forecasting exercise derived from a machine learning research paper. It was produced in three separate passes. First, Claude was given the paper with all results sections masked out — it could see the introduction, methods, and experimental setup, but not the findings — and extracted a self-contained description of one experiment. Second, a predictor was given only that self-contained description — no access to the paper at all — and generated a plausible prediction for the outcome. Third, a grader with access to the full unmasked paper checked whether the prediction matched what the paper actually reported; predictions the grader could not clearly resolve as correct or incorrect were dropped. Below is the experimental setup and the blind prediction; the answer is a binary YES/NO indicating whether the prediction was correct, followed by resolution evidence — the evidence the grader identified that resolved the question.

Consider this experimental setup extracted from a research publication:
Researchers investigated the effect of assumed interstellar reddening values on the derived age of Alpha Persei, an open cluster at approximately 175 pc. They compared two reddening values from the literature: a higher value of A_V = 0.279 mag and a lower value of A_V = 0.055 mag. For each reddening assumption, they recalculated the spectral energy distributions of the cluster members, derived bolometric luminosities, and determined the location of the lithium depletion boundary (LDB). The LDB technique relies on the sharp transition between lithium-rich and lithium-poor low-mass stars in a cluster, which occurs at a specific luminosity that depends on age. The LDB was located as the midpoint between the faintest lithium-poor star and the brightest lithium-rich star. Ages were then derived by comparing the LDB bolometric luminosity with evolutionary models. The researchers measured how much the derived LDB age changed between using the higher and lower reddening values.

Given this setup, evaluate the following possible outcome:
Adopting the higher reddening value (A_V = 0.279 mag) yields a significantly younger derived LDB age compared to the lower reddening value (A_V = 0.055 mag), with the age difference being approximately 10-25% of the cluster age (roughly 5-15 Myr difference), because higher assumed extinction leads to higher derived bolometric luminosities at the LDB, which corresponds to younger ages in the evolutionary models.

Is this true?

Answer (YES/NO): NO